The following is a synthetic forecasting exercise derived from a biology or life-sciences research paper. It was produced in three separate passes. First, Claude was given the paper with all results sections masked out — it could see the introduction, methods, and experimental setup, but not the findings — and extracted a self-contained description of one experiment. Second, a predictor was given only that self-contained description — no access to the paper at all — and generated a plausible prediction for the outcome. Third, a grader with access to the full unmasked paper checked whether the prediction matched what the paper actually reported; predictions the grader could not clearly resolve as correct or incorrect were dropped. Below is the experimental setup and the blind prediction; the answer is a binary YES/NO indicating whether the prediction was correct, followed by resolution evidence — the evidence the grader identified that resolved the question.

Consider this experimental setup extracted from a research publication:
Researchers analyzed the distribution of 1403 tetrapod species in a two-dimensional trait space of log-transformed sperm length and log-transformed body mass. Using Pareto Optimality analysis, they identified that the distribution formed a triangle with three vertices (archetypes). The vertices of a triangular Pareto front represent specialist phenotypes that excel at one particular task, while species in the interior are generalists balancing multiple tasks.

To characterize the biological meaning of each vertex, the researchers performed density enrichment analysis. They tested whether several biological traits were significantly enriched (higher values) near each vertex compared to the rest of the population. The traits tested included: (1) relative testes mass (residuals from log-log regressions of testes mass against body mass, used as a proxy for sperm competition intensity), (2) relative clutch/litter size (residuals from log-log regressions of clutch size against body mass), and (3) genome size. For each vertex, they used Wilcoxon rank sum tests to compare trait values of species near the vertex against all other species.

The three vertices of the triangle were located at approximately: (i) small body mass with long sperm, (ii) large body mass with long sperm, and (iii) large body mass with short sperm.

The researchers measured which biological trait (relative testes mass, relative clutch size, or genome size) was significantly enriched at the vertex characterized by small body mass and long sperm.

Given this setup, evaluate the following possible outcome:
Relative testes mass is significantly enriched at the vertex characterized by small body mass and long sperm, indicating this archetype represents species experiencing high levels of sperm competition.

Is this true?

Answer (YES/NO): YES